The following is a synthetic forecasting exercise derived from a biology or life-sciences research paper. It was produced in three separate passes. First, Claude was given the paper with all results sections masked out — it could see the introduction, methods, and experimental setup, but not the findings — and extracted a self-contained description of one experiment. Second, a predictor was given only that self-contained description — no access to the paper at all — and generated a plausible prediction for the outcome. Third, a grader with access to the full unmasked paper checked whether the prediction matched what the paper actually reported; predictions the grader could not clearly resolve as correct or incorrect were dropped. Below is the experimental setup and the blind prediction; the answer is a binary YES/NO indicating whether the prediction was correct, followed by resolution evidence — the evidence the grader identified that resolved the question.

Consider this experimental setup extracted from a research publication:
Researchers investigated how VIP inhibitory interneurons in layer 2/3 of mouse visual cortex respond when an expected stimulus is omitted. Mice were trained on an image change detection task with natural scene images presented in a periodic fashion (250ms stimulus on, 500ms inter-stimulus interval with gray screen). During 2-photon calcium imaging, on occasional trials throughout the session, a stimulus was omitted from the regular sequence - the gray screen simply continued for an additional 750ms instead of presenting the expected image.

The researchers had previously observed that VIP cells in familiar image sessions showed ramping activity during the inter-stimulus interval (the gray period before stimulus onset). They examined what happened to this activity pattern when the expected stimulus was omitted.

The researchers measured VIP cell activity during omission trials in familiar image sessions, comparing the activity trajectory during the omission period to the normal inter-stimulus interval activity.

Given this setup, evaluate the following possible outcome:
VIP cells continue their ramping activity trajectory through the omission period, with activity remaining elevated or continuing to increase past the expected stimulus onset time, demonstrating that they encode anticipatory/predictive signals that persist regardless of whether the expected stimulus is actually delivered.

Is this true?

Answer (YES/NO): YES